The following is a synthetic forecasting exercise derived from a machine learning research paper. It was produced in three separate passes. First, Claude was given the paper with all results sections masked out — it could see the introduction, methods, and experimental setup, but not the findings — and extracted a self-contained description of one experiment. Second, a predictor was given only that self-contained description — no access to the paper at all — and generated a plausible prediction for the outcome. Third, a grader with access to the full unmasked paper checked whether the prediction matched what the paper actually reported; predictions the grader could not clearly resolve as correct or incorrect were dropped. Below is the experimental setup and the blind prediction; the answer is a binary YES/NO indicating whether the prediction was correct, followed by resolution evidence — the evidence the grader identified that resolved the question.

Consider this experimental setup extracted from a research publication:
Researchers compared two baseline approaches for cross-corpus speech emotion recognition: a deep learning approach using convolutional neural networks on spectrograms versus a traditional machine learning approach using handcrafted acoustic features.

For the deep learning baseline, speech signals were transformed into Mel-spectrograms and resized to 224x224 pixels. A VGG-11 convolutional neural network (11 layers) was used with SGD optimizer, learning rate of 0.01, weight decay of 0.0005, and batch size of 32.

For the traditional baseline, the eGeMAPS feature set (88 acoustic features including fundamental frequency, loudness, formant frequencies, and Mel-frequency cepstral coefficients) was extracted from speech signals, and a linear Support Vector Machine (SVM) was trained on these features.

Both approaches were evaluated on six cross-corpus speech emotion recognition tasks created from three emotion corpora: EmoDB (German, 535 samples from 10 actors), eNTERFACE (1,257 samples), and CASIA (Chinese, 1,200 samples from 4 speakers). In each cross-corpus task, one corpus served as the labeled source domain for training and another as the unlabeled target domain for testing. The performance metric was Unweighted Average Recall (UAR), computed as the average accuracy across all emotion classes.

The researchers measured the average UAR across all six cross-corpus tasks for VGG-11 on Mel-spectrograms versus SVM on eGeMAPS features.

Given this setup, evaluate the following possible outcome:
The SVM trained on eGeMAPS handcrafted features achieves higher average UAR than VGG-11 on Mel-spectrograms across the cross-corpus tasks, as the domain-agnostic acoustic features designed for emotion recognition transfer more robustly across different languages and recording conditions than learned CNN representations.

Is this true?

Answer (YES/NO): YES